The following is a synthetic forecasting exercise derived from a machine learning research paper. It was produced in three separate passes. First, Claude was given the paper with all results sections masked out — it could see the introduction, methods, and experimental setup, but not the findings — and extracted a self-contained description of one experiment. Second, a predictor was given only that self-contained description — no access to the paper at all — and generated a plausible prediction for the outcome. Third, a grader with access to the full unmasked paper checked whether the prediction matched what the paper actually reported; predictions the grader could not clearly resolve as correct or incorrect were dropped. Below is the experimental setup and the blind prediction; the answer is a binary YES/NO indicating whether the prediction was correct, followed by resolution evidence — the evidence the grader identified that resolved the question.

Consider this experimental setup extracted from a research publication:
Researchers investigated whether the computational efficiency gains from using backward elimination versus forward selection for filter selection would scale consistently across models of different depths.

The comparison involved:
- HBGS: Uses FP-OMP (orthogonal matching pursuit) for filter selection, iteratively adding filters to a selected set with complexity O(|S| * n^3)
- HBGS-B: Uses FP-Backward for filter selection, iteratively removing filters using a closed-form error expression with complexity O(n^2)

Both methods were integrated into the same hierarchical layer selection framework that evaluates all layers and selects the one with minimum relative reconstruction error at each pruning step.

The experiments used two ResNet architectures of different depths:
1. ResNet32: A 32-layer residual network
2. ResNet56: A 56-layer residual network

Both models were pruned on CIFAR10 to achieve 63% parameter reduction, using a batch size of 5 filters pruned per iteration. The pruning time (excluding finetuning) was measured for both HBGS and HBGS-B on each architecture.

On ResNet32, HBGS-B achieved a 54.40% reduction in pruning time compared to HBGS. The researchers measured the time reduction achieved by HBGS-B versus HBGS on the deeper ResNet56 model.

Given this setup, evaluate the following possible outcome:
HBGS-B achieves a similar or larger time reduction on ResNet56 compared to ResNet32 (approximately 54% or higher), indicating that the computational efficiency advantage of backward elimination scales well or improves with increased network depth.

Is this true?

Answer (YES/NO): YES